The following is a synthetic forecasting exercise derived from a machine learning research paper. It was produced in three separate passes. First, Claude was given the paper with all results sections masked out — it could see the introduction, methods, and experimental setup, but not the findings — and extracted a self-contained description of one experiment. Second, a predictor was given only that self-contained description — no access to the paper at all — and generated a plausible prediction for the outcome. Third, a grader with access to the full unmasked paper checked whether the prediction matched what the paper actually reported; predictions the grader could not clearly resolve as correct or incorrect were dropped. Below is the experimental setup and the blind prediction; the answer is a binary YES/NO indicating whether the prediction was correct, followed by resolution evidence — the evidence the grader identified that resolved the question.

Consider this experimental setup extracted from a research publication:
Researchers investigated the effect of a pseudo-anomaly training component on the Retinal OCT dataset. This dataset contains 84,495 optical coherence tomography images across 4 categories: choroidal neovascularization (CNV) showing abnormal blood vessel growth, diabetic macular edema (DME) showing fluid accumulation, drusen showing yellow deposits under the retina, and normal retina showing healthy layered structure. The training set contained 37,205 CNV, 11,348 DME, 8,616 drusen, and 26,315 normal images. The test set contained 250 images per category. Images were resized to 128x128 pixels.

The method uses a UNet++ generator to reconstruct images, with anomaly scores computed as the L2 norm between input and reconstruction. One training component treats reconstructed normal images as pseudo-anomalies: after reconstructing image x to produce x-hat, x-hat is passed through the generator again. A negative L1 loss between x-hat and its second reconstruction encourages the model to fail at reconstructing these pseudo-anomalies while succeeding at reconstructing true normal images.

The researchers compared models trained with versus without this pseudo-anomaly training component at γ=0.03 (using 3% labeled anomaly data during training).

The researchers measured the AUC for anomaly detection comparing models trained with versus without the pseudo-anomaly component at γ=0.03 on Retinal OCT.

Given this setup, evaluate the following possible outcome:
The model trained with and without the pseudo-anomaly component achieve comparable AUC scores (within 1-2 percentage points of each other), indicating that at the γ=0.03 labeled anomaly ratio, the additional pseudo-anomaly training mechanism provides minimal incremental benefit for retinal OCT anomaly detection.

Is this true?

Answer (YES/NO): NO